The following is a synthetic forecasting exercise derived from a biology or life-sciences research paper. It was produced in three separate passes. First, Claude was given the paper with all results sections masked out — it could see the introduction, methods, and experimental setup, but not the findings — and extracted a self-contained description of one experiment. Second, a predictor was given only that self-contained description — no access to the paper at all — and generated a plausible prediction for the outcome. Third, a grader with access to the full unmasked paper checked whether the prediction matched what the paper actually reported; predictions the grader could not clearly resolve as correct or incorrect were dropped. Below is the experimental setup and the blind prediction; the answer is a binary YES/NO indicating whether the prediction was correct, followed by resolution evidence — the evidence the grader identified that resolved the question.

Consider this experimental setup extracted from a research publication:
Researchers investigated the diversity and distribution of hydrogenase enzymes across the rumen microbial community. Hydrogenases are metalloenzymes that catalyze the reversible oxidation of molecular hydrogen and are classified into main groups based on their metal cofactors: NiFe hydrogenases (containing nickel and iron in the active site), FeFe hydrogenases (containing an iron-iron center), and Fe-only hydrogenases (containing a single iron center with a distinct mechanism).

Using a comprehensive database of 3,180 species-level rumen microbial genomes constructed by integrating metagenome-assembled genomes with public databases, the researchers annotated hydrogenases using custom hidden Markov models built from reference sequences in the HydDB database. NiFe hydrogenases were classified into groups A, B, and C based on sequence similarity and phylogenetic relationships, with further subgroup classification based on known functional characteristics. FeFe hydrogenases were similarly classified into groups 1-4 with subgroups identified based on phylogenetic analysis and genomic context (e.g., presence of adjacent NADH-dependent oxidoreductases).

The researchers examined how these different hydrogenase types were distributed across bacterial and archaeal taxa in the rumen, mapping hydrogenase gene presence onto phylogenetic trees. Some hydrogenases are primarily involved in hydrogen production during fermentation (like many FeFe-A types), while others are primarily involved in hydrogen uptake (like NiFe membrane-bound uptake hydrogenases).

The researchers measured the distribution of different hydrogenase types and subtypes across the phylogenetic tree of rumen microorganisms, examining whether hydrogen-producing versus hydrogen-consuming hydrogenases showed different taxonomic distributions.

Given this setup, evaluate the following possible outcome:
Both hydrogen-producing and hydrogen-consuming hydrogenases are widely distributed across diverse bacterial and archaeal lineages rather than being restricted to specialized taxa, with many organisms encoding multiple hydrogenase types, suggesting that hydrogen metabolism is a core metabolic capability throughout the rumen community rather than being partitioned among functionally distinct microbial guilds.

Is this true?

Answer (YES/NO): NO